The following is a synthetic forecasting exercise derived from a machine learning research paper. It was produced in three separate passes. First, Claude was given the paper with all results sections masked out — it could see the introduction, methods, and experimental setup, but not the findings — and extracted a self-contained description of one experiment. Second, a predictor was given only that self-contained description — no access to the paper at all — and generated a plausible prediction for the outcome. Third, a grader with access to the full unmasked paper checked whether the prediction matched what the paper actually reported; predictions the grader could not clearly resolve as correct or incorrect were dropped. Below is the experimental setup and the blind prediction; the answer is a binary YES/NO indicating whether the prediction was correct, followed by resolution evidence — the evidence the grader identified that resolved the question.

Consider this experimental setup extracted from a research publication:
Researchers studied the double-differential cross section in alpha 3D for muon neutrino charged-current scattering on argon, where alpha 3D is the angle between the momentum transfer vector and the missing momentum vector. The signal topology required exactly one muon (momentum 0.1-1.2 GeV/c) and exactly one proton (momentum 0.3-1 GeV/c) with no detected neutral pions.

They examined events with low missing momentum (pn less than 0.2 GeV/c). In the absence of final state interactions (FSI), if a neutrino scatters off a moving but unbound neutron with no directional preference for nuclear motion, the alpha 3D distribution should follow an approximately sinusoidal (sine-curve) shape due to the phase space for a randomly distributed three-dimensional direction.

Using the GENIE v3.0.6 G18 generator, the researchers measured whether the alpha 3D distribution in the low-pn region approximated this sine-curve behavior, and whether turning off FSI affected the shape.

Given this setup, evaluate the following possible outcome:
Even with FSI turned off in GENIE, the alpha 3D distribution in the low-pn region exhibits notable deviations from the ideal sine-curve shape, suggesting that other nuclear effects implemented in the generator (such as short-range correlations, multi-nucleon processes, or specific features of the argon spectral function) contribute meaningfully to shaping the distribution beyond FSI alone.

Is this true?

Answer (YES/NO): NO